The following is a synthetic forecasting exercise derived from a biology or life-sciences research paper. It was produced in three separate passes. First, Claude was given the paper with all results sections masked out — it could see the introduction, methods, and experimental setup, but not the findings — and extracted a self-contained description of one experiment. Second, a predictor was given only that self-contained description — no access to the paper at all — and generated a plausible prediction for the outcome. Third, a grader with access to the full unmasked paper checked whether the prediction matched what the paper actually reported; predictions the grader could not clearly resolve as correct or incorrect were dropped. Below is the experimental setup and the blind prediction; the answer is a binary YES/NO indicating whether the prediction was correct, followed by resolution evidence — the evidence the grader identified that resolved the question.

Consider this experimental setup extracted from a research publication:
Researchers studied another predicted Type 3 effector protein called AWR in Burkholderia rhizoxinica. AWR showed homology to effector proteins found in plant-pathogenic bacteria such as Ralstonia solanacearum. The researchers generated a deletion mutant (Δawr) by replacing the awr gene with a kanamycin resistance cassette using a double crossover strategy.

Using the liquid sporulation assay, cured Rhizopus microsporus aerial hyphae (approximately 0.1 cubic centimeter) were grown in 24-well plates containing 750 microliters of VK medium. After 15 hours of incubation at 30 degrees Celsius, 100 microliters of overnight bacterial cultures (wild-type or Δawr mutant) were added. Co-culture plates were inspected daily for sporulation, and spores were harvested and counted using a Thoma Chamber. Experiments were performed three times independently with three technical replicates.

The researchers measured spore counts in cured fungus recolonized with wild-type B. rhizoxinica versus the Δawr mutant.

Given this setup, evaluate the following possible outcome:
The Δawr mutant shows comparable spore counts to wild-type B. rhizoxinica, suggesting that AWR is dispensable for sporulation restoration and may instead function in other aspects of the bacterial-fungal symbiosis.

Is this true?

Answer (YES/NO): YES